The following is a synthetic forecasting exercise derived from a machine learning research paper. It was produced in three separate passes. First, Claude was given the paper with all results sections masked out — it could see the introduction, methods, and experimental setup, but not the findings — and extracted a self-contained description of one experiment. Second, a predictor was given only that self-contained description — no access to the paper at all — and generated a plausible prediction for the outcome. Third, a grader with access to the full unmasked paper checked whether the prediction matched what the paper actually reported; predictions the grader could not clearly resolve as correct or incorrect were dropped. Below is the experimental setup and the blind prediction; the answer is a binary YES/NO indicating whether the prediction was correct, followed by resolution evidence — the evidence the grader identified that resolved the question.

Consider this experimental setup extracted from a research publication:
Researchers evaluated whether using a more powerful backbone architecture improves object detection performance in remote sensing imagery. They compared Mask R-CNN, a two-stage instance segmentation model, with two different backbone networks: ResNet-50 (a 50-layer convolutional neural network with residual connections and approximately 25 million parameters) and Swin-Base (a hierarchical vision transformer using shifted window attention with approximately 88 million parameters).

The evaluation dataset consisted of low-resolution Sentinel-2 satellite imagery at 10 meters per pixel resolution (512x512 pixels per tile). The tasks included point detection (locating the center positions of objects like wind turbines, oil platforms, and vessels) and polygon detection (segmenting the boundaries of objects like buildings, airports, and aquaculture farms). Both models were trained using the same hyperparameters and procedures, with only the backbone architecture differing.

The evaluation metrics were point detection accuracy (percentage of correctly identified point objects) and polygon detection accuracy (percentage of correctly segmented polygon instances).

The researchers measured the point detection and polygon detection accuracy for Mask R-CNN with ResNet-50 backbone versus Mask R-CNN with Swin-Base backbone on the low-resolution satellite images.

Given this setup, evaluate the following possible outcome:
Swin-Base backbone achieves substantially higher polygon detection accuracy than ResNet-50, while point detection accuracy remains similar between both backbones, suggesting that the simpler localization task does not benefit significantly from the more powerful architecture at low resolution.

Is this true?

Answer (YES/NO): NO